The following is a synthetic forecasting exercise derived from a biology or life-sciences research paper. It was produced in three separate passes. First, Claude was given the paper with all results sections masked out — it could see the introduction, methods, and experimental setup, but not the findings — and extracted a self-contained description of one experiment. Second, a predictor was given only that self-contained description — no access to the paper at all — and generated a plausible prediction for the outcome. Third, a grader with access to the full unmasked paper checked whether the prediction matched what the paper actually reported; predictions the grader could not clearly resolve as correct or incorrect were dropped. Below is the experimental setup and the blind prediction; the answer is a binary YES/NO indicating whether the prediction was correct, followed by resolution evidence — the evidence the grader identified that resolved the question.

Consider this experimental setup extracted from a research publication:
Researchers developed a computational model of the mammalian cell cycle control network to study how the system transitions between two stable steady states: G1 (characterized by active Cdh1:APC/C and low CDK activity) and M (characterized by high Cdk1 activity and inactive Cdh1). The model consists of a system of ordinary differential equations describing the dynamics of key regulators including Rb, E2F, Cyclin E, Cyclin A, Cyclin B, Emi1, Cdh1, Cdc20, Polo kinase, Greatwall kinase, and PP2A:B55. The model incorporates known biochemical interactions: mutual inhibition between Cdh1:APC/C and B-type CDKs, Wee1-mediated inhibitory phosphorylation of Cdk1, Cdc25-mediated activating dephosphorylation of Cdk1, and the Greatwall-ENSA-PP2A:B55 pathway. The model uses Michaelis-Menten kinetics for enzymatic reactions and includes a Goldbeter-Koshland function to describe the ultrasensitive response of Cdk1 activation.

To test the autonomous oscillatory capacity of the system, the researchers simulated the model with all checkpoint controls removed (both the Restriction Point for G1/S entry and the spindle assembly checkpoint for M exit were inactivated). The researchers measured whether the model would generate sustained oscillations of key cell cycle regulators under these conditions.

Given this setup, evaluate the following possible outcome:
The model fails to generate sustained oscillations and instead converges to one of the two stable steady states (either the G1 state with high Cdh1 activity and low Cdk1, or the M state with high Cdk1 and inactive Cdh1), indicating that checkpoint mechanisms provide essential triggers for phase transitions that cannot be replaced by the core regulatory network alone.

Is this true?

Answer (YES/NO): NO